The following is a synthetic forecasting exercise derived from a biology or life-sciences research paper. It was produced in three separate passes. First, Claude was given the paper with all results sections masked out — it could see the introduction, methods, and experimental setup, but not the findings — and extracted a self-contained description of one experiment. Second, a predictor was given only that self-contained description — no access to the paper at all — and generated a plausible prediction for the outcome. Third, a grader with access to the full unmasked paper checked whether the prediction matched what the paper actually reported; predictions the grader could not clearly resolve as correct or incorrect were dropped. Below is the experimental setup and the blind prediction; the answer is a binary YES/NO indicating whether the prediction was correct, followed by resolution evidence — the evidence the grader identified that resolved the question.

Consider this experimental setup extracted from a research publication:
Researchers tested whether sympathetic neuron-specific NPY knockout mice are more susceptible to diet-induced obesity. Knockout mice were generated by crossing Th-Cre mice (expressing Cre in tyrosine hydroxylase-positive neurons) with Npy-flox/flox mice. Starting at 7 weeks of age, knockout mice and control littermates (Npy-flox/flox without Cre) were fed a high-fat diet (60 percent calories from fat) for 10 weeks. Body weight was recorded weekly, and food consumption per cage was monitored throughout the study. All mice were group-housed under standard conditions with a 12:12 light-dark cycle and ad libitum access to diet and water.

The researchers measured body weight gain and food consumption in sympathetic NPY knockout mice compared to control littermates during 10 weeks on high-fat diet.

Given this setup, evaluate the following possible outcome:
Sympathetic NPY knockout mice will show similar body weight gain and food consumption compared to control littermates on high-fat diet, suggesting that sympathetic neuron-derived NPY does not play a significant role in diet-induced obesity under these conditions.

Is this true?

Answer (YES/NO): NO